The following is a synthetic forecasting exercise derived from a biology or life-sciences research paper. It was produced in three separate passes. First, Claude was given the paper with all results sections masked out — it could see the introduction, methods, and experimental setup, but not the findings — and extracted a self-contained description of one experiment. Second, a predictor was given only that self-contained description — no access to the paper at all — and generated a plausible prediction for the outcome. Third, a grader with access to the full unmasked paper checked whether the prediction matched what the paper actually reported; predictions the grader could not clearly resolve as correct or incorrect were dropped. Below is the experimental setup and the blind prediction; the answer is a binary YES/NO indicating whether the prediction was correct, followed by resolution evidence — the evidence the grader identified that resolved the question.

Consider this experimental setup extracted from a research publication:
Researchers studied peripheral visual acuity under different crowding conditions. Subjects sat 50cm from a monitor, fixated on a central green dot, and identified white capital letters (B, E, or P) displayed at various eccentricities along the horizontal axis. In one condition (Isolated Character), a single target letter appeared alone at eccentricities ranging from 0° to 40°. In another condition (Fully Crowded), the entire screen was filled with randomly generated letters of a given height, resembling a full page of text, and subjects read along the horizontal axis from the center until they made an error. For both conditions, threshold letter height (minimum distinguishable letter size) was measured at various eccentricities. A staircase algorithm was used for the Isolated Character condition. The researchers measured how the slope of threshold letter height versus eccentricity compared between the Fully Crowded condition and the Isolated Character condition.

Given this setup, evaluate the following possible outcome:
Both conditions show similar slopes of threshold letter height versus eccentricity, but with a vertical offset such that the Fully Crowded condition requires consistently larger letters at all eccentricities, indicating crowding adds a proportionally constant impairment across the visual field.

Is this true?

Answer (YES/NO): NO